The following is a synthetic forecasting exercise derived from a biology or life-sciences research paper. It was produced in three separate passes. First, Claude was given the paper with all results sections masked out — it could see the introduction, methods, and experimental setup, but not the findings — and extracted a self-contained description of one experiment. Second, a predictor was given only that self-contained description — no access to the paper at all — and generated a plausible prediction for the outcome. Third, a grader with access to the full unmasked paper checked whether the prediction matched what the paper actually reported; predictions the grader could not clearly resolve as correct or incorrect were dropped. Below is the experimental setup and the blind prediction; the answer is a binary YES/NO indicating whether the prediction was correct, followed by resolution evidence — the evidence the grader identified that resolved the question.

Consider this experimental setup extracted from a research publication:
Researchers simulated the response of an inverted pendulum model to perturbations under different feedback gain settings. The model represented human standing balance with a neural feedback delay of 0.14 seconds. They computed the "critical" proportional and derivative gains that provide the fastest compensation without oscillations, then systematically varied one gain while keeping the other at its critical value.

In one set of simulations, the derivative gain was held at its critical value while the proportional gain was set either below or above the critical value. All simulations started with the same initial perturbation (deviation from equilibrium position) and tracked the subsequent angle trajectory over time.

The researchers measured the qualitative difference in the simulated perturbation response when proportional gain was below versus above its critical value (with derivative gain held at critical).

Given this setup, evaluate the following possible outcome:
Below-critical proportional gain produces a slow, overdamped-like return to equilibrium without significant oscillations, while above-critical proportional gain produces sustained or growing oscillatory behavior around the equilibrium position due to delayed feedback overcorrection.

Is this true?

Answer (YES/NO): NO